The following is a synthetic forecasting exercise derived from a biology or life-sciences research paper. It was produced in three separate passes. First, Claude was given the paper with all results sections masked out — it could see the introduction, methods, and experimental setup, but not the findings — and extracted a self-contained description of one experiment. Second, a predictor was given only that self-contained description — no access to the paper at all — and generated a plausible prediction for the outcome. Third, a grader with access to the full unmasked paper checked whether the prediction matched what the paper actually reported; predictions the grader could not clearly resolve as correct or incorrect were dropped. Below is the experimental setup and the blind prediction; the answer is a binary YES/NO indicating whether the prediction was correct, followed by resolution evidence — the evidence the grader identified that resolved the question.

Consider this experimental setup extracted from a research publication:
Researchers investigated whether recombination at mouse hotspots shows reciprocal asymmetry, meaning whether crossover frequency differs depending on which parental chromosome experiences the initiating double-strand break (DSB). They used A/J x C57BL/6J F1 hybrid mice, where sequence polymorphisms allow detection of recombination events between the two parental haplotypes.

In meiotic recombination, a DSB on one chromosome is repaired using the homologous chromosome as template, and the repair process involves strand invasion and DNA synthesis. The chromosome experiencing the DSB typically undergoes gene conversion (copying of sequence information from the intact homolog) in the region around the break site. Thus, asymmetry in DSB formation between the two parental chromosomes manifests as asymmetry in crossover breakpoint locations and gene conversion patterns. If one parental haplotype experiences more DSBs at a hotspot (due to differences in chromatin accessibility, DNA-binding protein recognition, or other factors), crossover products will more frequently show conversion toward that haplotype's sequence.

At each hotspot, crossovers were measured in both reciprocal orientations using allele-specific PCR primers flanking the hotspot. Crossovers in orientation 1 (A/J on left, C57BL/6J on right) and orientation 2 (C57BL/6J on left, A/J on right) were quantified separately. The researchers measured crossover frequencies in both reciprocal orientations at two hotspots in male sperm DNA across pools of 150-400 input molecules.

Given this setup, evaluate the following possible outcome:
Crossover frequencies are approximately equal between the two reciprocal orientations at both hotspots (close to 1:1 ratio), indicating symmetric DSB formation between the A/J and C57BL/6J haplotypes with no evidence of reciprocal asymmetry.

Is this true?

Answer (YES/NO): YES